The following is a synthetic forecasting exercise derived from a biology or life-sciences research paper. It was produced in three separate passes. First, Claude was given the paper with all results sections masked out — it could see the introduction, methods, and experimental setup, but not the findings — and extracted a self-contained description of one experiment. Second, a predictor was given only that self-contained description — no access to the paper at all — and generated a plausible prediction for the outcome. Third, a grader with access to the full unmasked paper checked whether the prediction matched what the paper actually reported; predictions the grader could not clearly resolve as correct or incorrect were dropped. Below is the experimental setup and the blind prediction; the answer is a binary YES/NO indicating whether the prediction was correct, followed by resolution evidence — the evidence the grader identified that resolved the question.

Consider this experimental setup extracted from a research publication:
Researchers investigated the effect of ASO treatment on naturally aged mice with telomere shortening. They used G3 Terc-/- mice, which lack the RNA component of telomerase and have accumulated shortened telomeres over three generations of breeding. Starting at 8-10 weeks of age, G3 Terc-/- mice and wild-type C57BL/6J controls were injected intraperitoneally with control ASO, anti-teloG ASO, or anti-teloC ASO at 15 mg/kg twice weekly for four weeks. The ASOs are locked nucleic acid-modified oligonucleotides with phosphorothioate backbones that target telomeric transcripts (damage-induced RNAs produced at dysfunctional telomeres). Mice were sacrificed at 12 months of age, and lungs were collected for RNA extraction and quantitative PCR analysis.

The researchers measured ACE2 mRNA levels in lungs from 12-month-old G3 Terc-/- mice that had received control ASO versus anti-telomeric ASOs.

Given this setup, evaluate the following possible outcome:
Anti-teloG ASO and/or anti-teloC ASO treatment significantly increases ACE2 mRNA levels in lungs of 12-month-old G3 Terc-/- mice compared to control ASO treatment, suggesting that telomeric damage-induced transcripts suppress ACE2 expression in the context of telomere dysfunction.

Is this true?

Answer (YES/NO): NO